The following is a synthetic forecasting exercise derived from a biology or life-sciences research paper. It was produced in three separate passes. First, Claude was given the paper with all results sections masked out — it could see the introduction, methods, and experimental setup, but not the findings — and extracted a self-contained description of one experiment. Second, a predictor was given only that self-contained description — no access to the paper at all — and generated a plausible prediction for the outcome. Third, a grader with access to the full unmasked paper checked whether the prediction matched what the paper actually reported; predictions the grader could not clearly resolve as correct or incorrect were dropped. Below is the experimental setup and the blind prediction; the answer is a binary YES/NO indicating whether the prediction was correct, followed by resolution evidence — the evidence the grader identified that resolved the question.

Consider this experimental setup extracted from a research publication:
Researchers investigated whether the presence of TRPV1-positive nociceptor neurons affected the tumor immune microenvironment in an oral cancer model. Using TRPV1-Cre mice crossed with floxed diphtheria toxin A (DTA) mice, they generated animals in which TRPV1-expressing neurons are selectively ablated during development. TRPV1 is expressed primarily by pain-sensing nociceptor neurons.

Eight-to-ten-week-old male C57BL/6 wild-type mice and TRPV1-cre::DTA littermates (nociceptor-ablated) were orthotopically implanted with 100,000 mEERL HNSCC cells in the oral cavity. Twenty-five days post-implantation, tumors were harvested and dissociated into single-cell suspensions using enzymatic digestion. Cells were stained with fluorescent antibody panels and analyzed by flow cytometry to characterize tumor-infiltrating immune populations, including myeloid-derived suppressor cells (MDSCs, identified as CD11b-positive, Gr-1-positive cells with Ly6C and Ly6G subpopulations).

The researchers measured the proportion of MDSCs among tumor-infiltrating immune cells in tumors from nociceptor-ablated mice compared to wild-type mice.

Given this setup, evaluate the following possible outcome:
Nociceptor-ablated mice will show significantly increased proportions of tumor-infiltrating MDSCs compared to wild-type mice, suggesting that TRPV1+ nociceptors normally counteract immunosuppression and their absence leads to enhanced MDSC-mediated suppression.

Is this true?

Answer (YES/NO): NO